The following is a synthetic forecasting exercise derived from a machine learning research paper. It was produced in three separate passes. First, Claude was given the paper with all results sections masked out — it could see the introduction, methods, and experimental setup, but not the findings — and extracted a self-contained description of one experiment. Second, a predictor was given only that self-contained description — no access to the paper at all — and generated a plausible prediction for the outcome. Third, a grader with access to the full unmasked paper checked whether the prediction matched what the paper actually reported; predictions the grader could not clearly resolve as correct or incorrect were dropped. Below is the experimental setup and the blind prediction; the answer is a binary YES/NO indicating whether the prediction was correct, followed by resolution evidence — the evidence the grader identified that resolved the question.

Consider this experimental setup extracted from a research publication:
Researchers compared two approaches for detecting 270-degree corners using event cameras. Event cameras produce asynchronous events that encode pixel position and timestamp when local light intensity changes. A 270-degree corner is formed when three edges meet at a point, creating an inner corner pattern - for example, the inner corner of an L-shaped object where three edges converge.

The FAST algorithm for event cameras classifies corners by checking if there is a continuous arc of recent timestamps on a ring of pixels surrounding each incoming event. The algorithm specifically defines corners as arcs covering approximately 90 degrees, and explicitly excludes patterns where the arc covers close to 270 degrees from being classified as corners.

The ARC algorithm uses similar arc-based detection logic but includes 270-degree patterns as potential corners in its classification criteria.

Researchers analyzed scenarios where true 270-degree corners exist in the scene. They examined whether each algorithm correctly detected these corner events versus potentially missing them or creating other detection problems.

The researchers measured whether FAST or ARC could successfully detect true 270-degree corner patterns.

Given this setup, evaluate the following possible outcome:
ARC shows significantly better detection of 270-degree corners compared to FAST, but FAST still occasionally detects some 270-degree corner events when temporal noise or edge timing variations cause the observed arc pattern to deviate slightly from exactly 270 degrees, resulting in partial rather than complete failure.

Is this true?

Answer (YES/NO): NO